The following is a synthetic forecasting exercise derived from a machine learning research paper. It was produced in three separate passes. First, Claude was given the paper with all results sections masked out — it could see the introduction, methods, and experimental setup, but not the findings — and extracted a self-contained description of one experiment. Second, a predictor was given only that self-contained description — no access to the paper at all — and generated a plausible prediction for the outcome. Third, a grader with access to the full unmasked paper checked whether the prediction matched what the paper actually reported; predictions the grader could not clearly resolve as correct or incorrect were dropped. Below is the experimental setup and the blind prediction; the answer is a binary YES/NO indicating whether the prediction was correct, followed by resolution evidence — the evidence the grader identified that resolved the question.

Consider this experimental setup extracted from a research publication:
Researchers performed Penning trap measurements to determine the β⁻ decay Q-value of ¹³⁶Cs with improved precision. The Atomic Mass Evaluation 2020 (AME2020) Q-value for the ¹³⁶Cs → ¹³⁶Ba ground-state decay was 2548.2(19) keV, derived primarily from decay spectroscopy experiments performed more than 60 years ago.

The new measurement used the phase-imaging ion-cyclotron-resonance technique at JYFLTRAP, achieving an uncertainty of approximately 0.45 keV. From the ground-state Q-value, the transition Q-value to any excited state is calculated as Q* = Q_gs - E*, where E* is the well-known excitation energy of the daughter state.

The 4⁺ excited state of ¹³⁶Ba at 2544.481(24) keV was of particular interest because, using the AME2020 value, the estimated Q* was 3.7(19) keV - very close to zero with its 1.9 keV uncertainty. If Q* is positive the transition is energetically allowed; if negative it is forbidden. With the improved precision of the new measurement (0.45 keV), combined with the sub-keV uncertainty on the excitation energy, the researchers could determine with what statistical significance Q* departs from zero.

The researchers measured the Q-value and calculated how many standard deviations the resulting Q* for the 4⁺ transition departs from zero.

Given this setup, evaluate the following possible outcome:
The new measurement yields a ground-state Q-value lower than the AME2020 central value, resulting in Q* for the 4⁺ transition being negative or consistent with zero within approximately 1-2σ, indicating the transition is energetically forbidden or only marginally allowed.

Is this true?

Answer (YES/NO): NO